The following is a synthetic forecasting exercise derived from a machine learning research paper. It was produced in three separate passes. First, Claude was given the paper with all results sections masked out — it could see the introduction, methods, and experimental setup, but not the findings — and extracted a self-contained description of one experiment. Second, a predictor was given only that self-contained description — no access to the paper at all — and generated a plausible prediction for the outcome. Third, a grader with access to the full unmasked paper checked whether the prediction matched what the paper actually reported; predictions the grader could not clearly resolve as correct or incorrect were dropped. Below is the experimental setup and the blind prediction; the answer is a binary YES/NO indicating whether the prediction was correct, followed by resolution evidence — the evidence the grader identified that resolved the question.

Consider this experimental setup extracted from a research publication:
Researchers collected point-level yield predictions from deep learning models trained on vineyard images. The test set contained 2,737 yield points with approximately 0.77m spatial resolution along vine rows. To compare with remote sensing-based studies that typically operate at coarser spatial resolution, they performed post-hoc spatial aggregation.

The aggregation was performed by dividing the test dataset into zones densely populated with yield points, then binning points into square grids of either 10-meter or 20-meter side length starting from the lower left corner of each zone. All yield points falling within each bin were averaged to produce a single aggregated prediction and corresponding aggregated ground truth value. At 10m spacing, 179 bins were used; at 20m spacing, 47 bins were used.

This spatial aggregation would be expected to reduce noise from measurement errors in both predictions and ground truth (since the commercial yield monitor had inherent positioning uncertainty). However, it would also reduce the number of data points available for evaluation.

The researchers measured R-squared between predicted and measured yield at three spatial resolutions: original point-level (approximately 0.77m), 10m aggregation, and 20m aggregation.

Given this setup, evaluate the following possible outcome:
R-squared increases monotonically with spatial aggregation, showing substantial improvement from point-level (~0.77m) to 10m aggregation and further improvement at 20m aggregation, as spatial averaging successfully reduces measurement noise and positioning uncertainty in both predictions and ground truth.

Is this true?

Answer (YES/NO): NO